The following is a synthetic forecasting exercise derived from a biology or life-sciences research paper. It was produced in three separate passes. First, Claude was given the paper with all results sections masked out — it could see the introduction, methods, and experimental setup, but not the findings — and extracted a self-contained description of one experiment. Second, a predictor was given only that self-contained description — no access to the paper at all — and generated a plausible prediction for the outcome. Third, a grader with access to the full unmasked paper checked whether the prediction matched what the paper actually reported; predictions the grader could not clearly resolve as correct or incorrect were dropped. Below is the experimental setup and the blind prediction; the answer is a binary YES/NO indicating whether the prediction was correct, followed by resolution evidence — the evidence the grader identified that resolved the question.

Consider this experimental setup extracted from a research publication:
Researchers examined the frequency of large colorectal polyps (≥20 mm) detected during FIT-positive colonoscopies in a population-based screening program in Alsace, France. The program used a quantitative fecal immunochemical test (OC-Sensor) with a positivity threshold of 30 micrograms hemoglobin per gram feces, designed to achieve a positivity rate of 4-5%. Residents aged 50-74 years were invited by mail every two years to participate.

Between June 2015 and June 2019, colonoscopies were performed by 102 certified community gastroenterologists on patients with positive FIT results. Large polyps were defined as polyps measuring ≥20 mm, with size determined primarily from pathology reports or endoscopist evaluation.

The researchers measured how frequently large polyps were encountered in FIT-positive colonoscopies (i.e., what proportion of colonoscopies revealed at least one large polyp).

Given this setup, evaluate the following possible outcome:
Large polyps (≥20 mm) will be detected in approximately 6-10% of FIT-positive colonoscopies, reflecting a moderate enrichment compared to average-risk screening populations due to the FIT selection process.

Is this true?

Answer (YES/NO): YES